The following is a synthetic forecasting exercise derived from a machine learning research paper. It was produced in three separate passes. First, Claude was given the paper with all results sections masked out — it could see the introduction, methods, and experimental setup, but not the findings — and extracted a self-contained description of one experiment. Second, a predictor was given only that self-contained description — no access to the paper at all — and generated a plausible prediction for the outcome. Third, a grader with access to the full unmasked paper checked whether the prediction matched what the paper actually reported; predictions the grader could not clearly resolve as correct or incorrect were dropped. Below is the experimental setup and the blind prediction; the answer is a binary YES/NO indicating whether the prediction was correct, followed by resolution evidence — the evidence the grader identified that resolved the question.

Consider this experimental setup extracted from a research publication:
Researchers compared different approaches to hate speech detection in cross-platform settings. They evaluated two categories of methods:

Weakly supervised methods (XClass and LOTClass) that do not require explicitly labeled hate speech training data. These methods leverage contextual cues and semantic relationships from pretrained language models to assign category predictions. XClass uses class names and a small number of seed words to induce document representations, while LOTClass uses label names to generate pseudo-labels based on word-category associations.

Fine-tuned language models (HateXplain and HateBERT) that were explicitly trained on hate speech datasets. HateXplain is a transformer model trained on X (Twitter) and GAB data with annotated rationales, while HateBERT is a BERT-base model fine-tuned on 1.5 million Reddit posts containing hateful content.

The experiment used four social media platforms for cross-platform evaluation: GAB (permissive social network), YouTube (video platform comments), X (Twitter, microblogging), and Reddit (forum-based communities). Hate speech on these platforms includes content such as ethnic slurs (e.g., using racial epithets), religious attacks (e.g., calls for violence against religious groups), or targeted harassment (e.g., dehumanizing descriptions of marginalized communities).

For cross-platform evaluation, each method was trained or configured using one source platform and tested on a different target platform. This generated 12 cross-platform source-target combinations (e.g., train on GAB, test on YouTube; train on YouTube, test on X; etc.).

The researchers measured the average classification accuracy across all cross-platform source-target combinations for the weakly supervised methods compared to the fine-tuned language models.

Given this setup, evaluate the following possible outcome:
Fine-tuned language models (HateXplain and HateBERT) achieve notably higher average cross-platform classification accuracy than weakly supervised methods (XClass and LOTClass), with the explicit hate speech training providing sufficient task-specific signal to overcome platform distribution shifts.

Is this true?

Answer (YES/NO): NO